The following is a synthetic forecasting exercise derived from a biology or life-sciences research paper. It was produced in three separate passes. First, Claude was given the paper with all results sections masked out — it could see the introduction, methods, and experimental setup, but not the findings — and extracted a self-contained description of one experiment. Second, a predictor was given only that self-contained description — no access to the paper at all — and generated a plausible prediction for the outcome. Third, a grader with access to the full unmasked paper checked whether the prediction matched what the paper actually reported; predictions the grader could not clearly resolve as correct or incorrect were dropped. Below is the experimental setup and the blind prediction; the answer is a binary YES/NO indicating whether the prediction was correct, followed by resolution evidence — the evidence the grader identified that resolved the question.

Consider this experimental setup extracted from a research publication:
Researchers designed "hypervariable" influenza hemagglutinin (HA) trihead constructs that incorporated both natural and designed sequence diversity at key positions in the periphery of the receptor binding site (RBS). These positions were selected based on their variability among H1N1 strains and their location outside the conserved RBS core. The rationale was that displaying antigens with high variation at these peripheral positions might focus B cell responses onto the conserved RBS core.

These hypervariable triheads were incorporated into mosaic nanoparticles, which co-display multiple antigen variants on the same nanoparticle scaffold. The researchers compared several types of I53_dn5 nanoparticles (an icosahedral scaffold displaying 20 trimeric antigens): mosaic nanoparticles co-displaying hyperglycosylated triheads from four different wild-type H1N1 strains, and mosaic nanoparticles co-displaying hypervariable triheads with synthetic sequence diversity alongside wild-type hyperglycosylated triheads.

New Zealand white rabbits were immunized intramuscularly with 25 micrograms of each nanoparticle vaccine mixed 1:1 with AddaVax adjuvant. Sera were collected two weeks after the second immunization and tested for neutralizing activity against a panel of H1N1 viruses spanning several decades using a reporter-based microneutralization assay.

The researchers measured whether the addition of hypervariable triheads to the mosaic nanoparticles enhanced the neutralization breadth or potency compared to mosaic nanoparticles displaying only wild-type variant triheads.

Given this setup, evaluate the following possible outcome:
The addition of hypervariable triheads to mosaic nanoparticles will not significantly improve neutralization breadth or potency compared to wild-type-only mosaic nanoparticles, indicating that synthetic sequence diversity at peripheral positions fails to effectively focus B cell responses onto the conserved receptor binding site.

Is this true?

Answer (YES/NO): YES